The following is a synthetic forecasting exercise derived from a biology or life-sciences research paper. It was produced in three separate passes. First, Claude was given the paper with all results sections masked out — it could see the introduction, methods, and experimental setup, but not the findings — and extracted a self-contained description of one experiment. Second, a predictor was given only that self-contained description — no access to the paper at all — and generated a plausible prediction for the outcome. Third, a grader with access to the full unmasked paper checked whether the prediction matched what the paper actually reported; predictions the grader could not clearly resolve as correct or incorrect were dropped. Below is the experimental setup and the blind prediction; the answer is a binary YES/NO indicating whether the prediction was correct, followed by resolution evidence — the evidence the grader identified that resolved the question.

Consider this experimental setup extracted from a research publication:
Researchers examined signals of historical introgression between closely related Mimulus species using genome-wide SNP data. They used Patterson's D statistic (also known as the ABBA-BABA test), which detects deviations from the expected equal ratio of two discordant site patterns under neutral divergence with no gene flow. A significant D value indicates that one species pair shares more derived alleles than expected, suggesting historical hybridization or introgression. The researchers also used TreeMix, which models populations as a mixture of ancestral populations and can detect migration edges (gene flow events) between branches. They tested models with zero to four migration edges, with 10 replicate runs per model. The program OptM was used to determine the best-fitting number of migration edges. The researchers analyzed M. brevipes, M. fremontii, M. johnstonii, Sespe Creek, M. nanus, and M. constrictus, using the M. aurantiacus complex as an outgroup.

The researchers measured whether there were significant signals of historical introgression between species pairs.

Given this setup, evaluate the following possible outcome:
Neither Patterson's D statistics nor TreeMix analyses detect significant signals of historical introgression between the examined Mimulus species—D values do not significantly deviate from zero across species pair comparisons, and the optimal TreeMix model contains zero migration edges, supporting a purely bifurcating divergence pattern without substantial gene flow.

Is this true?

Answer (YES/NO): NO